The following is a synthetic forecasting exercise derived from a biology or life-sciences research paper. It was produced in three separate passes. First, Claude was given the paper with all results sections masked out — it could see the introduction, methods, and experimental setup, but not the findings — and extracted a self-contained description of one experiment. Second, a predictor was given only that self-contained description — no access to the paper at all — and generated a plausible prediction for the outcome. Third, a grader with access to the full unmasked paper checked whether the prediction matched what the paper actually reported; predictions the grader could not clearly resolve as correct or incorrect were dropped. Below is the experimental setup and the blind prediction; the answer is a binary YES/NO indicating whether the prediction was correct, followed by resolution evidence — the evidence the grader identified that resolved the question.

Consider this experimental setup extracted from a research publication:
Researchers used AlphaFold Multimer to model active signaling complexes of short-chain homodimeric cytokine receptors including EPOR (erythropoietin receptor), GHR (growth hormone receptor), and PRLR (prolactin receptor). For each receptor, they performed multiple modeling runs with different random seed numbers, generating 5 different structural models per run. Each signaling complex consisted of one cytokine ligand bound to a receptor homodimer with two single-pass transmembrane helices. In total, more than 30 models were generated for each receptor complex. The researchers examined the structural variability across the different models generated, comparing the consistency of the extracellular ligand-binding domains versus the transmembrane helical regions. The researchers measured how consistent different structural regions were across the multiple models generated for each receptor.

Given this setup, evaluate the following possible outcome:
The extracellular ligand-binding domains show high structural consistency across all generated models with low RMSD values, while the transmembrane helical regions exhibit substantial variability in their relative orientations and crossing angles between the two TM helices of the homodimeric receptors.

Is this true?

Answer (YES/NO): YES